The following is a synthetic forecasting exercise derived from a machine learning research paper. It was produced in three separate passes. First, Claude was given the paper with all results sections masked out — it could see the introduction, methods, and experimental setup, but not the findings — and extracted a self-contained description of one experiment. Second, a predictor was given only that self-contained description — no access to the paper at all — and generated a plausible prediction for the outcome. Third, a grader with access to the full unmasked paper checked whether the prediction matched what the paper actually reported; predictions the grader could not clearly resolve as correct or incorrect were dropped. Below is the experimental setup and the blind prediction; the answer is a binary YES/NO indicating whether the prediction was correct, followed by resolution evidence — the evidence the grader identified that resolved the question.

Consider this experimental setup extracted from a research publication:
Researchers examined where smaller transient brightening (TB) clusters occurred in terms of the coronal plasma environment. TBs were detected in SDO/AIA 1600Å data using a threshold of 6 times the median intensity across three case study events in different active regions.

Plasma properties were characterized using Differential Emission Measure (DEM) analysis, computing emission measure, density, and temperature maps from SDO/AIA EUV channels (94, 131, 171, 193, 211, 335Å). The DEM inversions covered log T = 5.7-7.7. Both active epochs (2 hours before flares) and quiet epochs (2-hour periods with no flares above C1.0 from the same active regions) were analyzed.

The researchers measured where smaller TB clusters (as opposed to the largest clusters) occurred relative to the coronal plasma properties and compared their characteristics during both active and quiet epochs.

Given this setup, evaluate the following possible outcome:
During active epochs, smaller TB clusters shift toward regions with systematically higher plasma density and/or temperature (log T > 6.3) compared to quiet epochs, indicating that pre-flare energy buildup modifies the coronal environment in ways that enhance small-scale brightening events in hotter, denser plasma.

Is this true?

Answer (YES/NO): NO